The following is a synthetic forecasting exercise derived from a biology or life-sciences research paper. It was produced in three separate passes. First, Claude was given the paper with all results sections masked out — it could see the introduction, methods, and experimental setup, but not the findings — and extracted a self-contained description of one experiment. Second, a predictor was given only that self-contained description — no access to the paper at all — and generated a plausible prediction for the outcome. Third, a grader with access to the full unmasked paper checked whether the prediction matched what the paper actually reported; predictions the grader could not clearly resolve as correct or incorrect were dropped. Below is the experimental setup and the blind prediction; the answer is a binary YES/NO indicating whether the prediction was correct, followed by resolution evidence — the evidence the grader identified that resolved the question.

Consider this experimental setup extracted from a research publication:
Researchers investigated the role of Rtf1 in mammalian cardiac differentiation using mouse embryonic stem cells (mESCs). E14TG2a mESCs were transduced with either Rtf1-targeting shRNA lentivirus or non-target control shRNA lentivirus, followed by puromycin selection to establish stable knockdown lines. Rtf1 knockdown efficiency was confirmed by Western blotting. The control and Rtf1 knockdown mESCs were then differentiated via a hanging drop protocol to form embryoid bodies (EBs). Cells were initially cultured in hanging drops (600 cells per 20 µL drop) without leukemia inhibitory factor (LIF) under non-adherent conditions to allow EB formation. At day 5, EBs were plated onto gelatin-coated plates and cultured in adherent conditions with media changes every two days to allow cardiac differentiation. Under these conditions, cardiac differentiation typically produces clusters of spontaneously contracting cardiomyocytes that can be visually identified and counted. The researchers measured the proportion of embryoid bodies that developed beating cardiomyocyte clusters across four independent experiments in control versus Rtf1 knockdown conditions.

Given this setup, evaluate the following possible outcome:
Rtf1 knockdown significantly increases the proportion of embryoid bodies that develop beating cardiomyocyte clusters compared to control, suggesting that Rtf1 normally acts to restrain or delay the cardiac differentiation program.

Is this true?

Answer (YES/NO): NO